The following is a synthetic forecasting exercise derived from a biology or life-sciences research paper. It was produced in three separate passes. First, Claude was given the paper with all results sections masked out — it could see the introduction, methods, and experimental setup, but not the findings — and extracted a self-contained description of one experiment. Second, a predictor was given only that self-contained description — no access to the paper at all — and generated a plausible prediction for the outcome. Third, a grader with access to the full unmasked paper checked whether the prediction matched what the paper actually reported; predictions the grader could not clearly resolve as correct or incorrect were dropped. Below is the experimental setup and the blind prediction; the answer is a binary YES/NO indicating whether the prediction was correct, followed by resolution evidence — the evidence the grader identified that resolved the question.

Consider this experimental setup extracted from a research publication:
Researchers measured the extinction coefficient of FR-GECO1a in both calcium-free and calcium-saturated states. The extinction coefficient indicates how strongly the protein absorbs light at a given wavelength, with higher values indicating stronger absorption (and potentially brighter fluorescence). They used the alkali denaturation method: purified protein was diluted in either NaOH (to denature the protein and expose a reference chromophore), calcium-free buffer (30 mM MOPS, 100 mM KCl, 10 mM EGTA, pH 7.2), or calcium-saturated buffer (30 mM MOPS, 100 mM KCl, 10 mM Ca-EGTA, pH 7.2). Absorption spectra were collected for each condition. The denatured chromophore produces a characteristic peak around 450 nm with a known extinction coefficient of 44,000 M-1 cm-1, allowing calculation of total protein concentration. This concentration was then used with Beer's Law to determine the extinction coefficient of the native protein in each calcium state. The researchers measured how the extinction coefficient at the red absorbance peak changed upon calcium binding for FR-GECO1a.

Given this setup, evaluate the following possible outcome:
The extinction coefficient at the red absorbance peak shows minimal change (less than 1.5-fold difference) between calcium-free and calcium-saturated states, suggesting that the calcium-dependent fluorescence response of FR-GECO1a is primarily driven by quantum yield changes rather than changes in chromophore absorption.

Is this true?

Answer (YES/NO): NO